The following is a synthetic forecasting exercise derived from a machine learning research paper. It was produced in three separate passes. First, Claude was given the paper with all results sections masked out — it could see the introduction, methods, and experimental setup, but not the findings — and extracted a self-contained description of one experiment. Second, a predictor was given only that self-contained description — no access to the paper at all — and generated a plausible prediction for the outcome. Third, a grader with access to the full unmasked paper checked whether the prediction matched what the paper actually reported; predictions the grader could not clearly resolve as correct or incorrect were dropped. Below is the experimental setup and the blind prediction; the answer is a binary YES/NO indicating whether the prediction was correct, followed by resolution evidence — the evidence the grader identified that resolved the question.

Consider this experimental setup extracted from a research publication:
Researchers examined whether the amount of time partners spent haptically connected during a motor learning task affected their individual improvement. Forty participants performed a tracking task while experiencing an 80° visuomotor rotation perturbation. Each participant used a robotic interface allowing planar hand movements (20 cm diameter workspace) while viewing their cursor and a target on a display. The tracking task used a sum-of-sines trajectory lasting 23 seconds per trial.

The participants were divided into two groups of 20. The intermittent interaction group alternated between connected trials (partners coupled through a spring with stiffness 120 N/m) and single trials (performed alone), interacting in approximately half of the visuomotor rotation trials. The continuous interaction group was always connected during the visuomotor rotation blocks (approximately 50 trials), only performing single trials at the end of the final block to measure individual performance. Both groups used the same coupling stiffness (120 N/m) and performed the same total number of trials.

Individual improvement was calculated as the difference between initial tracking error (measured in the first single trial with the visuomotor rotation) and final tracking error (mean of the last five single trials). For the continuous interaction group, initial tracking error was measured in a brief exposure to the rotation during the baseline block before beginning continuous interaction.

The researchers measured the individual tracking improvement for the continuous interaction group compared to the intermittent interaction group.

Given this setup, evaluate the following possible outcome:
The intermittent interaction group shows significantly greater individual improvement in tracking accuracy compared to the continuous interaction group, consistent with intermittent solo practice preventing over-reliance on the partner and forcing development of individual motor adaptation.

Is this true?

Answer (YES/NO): NO